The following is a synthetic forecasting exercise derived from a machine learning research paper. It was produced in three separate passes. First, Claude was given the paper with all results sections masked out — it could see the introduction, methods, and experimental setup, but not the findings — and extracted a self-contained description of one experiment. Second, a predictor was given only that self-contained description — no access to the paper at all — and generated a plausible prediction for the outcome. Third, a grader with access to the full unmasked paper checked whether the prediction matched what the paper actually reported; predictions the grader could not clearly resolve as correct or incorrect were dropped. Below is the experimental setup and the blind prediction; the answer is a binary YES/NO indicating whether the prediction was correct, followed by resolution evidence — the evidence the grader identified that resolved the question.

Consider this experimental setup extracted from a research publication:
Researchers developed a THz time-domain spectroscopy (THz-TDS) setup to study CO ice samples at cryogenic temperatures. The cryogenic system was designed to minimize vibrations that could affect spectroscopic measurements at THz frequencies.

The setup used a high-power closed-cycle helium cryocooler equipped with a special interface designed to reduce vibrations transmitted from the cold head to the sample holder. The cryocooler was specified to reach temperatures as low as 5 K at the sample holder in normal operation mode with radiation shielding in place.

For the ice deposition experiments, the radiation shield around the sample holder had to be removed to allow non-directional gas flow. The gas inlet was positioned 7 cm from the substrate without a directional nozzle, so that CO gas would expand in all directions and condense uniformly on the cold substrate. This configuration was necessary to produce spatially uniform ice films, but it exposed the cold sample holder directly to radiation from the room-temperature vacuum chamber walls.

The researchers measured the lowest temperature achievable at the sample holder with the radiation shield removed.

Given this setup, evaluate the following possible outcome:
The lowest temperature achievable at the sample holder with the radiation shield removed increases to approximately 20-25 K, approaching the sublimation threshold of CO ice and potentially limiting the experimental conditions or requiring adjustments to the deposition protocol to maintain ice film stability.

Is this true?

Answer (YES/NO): NO